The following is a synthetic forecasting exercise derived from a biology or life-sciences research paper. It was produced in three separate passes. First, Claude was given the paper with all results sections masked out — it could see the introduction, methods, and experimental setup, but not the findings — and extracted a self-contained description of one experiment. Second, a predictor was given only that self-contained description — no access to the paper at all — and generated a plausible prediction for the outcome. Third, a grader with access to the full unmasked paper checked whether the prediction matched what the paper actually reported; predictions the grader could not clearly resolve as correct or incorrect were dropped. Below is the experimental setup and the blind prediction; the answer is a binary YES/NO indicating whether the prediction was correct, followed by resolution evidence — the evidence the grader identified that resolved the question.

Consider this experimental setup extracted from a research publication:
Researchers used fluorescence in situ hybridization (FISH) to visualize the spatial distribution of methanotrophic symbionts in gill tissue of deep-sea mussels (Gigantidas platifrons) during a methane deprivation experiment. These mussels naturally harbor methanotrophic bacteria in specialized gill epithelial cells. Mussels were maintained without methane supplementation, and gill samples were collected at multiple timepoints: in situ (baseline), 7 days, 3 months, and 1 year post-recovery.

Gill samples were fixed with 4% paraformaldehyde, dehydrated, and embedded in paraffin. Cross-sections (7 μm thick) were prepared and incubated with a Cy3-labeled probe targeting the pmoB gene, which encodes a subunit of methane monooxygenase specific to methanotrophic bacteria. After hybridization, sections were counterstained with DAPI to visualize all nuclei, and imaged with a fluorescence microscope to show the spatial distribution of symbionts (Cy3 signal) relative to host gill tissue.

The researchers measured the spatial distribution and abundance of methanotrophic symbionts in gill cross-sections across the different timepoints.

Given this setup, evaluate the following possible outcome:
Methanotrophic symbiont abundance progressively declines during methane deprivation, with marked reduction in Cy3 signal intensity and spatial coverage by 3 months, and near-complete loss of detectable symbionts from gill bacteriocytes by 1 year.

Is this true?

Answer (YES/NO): NO